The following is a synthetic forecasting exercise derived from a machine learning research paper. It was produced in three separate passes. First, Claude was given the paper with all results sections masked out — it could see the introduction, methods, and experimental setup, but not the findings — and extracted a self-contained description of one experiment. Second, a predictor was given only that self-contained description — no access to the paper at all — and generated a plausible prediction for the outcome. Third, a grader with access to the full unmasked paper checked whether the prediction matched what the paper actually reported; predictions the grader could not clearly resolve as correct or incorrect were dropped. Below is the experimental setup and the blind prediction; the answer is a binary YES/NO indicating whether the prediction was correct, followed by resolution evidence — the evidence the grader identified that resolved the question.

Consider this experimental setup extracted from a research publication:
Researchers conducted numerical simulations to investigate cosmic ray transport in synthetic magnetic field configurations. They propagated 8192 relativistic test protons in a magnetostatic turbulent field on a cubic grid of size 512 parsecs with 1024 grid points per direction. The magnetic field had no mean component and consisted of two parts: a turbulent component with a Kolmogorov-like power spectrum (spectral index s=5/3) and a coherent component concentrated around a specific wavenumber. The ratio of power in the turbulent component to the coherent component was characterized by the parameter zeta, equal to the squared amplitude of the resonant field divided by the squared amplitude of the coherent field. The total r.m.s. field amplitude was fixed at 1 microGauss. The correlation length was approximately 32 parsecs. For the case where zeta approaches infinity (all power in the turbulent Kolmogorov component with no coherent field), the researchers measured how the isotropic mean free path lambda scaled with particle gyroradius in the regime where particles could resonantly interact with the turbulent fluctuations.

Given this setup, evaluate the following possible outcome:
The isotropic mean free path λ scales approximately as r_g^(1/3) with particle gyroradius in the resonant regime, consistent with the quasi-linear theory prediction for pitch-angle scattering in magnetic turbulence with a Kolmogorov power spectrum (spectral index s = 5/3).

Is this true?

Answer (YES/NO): YES